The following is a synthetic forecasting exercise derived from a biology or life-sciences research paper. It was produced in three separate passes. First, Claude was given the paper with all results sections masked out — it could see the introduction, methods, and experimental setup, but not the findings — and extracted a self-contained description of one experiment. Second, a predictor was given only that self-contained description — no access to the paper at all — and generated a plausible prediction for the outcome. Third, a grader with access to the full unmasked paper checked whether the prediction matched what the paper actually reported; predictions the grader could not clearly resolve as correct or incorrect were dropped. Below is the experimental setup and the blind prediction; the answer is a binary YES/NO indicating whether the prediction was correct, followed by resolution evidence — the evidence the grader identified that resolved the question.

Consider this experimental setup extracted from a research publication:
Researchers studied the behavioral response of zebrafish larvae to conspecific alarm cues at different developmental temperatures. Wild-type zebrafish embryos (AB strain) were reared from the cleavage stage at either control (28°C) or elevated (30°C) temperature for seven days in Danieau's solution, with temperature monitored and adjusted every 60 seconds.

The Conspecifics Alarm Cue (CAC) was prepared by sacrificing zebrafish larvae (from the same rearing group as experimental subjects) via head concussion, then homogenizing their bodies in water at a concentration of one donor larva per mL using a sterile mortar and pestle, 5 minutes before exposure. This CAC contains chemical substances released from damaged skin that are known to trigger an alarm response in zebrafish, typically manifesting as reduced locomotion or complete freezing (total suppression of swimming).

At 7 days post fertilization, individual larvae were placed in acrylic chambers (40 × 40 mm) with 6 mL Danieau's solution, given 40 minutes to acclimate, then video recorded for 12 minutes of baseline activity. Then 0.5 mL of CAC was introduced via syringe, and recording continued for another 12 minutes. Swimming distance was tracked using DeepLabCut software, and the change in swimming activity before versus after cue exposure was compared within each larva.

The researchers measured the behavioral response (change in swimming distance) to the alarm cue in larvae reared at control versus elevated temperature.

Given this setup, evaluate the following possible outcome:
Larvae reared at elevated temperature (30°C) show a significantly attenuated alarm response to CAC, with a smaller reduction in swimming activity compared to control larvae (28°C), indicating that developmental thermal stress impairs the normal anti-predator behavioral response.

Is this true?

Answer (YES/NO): NO